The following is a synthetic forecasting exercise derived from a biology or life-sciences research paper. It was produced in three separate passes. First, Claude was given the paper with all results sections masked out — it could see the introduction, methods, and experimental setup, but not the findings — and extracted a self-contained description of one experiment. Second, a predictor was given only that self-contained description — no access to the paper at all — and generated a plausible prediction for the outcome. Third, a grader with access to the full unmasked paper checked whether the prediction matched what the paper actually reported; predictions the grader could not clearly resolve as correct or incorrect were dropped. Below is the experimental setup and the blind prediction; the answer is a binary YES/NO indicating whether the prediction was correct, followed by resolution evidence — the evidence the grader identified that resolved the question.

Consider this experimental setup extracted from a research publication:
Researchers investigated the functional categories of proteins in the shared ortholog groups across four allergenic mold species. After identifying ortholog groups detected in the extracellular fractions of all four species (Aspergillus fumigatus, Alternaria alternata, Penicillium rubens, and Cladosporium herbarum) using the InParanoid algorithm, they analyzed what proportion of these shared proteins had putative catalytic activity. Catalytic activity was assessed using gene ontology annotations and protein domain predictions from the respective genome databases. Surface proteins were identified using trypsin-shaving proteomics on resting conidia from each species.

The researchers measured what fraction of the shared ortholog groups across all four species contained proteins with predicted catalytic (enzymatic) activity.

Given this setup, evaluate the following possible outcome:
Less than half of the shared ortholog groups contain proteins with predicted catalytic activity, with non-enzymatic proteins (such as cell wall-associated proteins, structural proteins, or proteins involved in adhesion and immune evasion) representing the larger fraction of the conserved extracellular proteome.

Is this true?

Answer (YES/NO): NO